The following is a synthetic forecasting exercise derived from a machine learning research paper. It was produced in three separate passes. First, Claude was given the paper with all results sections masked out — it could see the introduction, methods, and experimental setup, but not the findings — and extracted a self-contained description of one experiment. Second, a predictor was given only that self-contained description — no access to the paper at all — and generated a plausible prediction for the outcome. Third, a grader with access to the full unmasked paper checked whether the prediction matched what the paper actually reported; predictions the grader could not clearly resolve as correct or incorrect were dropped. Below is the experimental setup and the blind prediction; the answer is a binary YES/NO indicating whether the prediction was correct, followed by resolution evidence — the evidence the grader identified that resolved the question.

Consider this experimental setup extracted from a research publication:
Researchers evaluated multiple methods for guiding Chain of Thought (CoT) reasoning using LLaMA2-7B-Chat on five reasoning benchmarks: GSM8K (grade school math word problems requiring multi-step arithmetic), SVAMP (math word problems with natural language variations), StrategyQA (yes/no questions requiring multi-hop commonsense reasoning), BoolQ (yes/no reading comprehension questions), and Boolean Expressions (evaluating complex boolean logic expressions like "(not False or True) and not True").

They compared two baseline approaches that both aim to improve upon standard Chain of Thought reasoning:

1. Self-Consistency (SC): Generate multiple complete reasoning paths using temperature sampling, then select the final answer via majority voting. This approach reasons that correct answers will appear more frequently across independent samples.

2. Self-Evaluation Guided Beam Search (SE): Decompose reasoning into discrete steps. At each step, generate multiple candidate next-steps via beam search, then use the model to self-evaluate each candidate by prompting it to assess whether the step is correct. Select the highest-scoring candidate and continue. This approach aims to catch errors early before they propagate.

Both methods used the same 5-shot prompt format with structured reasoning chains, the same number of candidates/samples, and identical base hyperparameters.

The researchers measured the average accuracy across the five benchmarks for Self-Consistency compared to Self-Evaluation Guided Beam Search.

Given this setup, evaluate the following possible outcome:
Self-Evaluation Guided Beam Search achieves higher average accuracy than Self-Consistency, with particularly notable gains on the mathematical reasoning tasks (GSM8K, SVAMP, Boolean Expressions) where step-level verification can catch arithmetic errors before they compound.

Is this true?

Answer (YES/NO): NO